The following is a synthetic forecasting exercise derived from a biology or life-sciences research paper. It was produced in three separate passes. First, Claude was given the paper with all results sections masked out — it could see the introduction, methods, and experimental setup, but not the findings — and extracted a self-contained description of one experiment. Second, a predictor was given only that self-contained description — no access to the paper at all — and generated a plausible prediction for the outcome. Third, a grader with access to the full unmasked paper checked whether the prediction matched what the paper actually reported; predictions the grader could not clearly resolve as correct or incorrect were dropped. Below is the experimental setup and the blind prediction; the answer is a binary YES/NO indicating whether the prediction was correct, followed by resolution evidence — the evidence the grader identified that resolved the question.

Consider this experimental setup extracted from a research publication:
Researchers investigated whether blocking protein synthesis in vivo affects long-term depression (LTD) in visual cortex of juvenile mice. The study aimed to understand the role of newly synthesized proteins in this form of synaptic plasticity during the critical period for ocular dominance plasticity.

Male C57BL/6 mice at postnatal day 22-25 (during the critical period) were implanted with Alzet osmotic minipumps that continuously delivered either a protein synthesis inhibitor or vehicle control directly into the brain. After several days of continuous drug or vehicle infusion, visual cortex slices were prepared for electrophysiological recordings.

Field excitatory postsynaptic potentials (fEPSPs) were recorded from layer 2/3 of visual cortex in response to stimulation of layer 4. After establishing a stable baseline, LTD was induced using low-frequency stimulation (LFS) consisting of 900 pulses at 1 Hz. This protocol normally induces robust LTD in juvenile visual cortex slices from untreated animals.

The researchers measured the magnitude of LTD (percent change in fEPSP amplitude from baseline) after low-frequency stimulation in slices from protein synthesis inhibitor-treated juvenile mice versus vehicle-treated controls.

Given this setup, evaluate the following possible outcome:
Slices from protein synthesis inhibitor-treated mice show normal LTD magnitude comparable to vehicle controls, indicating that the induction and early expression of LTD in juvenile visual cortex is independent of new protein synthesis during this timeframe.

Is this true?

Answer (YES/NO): NO